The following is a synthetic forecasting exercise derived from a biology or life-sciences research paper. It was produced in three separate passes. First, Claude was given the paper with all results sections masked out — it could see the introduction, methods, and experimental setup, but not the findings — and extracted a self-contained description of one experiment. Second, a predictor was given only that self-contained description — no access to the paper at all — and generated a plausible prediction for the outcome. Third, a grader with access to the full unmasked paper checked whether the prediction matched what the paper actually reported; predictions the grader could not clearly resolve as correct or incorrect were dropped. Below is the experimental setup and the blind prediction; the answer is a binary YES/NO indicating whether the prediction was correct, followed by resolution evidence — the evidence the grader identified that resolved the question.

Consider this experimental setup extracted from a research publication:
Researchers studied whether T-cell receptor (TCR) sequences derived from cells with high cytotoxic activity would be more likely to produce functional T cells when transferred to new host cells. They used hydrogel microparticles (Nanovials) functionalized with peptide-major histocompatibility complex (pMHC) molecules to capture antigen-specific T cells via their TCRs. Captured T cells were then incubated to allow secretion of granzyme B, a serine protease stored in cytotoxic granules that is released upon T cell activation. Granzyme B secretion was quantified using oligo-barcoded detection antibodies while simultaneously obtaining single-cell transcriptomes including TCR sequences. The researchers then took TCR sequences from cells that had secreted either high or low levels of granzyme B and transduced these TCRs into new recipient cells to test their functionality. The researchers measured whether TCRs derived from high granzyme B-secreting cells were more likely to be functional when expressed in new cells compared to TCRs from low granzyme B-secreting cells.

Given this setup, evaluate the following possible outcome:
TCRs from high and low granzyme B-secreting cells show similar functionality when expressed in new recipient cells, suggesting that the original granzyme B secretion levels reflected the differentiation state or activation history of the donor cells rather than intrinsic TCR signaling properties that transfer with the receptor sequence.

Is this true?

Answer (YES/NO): NO